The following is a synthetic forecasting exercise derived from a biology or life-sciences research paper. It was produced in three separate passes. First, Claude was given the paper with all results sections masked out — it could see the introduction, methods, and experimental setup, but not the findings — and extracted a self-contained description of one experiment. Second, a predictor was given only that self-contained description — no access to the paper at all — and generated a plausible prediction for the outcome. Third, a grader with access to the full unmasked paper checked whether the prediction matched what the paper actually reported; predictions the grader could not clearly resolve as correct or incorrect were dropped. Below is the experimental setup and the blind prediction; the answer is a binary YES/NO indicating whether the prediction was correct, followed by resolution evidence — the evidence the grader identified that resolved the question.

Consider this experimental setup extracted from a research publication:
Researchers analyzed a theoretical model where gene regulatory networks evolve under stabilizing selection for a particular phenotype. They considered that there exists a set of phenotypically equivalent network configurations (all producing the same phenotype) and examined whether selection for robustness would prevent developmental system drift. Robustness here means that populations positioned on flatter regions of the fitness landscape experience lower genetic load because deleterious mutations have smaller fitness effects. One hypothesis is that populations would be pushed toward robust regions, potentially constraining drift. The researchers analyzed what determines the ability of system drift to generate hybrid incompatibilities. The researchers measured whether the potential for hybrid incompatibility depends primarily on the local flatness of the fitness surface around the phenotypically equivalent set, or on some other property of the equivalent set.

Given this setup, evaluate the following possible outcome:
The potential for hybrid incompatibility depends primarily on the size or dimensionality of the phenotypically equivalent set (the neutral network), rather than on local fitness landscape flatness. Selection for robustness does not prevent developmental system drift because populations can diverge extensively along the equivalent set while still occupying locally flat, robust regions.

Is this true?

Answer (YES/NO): NO